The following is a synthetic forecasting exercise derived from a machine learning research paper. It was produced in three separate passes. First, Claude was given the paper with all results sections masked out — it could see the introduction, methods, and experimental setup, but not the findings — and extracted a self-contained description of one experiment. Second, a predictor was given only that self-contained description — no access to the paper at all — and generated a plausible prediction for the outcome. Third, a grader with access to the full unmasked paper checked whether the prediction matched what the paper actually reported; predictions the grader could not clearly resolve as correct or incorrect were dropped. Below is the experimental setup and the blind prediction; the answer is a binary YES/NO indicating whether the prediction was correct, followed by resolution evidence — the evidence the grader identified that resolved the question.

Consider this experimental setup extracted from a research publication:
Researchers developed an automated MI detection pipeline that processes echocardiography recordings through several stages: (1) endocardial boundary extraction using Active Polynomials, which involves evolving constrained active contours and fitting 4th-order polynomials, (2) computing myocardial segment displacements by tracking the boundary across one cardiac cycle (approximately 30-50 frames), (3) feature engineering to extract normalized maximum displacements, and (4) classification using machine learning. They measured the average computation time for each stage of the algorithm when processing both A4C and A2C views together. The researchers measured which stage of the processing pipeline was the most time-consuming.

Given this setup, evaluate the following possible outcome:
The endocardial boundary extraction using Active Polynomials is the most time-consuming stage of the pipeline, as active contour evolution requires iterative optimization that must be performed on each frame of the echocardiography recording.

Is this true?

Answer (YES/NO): YES